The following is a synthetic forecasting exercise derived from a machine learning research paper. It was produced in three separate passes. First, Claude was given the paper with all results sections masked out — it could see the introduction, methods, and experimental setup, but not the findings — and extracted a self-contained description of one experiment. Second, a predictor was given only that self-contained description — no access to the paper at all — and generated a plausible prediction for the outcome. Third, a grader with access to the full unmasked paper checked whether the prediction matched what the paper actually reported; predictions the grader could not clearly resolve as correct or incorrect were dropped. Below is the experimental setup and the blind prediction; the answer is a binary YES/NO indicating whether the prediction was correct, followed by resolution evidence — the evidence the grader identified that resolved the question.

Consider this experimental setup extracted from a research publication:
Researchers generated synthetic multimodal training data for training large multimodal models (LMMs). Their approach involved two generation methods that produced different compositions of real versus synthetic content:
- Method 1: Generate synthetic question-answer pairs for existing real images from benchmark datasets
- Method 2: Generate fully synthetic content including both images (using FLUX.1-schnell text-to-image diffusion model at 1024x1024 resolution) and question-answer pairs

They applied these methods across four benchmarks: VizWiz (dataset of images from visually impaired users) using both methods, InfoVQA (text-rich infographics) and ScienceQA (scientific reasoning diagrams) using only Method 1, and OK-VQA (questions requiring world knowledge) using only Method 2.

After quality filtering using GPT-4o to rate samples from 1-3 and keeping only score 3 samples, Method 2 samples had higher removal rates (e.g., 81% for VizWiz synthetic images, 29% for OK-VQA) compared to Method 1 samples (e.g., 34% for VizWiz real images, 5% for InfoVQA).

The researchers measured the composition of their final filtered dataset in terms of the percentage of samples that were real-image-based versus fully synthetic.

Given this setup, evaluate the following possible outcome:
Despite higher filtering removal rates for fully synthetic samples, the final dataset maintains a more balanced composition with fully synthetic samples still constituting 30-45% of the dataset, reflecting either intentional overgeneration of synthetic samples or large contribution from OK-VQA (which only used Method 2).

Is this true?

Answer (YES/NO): NO